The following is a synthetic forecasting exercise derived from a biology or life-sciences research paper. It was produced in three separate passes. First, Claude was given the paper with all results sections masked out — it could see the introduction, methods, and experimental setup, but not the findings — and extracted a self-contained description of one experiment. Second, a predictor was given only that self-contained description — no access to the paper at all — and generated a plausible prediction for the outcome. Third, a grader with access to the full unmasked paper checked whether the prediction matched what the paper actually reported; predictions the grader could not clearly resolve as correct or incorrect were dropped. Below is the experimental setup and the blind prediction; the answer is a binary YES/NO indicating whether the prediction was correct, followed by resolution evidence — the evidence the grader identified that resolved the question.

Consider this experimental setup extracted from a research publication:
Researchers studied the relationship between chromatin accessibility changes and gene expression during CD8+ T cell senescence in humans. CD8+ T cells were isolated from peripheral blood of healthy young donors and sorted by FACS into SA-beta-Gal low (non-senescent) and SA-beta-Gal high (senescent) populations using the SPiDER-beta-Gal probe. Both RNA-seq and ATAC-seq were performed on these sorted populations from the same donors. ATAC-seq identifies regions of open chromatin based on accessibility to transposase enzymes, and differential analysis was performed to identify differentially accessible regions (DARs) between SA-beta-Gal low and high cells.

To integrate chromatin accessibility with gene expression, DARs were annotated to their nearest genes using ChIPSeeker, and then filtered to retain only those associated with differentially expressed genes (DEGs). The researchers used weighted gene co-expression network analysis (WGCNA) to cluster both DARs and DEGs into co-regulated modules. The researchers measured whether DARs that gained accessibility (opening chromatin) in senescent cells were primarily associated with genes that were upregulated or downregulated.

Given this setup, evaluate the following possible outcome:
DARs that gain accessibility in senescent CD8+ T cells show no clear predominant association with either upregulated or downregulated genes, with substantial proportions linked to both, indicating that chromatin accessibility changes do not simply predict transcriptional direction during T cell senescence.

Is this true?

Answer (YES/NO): NO